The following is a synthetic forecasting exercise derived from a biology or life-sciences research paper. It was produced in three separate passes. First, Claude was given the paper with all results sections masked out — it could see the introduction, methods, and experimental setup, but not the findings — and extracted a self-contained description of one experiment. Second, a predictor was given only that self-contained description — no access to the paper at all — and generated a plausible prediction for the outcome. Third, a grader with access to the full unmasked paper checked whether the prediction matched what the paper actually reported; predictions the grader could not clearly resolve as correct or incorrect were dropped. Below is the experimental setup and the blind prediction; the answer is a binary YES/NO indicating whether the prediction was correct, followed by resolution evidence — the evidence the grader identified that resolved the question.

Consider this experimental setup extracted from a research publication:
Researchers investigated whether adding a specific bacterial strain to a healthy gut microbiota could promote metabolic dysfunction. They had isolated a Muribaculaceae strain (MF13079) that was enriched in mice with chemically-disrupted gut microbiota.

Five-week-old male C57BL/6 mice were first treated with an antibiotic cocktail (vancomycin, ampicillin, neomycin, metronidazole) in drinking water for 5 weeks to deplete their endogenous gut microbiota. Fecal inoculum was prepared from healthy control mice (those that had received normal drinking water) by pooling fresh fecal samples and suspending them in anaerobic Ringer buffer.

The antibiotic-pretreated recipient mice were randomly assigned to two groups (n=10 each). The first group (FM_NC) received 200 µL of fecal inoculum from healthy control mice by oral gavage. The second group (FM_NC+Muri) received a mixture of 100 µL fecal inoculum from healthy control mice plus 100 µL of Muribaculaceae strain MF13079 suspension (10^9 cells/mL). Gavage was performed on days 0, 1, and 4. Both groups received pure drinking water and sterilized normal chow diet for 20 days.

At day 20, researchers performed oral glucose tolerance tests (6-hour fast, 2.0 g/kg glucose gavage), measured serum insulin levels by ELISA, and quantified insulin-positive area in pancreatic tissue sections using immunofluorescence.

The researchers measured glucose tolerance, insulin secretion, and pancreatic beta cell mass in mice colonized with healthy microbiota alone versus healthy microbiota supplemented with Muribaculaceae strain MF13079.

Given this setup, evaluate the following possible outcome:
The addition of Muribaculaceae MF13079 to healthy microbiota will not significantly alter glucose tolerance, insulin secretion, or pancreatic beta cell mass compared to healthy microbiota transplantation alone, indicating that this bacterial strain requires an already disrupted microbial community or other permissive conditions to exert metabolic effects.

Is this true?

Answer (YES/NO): NO